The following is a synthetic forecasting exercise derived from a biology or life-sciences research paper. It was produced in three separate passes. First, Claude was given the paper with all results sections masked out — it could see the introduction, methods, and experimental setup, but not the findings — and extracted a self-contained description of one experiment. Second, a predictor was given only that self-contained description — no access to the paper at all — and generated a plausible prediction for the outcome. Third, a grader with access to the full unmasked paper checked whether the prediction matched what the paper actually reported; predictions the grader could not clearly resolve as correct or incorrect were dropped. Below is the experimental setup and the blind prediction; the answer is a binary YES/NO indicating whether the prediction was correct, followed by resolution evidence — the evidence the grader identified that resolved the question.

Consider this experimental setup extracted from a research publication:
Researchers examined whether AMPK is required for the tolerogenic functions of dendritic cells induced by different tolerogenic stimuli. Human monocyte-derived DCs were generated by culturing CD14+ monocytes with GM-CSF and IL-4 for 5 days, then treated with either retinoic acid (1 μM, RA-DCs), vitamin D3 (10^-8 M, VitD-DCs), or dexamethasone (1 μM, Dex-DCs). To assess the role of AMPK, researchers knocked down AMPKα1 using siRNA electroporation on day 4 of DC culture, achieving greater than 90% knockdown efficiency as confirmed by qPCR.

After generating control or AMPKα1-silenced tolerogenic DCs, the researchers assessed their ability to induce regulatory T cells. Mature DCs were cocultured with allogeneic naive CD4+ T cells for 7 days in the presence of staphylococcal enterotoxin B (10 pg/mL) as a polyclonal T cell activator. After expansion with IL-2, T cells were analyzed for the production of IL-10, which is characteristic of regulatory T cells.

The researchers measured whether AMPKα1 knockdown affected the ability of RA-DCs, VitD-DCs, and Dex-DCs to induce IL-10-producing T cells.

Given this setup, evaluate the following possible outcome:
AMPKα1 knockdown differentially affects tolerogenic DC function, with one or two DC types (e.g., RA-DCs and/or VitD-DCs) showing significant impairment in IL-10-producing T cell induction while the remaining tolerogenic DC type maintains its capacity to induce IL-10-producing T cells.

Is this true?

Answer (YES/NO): YES